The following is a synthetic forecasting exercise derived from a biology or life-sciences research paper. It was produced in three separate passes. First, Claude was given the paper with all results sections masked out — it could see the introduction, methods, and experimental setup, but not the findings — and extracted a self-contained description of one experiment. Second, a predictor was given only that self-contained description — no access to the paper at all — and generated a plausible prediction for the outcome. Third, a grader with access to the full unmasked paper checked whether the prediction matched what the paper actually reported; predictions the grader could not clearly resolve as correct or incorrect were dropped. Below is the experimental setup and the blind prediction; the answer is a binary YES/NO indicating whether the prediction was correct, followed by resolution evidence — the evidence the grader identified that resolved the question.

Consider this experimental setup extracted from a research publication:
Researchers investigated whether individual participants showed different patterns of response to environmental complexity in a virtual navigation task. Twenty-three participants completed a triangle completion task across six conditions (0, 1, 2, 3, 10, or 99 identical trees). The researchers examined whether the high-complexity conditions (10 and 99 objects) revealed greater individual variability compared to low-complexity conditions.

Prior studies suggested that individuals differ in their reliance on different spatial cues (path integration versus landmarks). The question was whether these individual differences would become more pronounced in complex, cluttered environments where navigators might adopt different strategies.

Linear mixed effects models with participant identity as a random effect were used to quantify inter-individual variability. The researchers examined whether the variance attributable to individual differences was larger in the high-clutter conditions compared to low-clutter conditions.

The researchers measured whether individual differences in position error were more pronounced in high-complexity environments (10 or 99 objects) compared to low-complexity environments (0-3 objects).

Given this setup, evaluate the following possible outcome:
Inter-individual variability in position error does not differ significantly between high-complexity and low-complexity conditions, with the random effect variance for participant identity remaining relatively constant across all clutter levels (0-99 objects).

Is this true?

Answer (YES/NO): NO